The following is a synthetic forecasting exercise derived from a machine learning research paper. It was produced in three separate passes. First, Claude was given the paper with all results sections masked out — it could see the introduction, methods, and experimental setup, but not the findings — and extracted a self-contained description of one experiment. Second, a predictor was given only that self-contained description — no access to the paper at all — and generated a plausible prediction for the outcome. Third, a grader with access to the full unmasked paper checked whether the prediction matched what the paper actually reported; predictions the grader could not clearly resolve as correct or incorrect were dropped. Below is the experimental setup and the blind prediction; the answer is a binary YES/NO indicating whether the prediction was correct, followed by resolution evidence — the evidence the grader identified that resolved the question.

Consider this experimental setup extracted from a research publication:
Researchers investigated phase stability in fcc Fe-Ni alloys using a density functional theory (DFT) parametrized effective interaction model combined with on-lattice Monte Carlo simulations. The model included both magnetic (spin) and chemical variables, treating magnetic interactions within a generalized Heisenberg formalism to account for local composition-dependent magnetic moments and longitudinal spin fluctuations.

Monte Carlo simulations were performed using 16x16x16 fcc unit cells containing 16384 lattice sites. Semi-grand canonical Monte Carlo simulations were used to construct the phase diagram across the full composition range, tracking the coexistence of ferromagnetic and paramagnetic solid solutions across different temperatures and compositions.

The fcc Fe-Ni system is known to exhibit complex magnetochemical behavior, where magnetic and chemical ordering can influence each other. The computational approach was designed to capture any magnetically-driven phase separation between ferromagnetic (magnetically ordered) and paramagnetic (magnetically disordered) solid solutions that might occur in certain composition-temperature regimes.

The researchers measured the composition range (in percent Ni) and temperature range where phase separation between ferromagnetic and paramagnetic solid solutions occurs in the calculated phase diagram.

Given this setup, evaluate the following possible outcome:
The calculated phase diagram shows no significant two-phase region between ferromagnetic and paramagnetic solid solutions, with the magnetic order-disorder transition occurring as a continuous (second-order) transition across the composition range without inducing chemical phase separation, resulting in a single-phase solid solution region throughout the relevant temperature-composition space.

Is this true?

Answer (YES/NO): NO